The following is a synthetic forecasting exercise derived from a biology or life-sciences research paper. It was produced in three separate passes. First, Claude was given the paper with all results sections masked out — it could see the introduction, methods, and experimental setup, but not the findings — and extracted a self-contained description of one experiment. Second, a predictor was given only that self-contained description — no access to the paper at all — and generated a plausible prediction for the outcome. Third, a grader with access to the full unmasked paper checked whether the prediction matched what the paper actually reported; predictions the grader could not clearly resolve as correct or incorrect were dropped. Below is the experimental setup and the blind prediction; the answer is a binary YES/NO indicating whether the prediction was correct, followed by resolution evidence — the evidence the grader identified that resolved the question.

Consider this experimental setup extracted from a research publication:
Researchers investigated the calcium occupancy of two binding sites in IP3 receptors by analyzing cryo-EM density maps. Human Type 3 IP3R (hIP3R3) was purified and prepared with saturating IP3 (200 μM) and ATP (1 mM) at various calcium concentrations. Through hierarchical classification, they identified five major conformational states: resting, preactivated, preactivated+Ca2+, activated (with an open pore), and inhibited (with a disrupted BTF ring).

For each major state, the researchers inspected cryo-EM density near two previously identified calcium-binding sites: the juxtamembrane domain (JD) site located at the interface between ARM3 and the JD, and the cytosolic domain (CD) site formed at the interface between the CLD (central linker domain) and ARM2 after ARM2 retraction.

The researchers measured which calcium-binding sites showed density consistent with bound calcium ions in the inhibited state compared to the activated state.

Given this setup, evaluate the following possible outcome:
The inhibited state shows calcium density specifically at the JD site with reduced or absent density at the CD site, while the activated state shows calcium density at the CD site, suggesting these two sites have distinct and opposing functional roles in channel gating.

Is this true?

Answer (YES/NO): NO